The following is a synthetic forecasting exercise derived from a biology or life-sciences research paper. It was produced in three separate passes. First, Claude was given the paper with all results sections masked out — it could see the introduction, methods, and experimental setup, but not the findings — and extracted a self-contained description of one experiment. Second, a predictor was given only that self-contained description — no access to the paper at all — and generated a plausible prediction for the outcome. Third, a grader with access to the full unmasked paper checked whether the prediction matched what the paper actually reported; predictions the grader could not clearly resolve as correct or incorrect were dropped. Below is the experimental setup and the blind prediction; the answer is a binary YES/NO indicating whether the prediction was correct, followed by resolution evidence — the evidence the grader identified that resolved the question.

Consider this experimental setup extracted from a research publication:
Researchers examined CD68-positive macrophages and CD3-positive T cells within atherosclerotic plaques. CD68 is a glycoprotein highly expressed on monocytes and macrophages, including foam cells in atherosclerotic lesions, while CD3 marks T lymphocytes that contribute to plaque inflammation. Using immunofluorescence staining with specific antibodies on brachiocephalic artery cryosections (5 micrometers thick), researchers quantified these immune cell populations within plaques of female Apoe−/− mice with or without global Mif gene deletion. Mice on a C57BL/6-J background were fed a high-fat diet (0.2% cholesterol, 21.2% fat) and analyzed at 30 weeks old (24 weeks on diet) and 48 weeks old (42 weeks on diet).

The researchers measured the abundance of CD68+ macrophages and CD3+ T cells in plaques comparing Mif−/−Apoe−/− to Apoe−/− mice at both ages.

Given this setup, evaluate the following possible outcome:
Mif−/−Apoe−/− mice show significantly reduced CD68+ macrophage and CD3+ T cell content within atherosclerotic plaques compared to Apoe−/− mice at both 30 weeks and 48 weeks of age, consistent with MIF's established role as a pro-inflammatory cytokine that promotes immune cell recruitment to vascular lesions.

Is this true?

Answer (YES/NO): NO